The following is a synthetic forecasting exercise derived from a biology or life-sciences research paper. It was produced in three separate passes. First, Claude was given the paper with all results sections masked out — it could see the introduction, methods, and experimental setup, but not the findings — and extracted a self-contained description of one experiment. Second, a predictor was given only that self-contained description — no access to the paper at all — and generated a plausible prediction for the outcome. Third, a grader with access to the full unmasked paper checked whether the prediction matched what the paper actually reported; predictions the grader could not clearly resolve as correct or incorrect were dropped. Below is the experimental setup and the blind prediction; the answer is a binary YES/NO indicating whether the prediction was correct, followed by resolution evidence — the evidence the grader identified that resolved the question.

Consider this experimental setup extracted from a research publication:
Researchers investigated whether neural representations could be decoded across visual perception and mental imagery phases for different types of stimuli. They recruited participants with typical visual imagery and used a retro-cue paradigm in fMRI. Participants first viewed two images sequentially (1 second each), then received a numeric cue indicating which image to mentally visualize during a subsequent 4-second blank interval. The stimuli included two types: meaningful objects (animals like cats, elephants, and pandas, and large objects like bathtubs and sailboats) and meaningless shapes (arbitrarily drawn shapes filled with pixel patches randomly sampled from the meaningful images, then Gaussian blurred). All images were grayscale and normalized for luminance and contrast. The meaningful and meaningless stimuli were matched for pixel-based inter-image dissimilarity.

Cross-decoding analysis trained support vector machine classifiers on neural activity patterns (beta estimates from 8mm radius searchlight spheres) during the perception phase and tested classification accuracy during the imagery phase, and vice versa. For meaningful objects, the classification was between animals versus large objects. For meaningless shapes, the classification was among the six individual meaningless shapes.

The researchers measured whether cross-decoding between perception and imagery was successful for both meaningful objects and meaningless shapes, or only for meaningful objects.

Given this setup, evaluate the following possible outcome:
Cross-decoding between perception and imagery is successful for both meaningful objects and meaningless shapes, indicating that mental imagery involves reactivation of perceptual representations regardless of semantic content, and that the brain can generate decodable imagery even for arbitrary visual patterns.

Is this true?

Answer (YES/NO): YES